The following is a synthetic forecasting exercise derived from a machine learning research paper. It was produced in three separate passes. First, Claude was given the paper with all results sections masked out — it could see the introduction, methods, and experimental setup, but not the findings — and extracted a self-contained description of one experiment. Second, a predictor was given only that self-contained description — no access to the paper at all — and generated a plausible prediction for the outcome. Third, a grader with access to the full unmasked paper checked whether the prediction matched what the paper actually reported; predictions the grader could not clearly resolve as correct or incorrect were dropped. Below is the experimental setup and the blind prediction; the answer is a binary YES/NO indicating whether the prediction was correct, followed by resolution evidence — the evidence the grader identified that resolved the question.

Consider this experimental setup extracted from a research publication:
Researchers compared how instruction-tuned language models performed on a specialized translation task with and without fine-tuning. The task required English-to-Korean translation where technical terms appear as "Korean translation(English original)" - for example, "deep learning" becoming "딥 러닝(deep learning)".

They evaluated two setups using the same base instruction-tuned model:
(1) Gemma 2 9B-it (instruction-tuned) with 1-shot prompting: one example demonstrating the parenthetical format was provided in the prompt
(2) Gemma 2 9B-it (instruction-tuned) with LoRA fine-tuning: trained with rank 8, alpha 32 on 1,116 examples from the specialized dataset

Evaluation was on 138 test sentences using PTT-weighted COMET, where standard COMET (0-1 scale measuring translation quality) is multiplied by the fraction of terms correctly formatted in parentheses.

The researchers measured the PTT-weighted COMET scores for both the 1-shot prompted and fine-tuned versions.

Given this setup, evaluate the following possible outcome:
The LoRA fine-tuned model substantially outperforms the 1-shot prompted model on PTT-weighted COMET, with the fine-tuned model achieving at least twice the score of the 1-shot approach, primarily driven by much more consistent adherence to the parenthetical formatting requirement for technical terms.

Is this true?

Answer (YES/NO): YES